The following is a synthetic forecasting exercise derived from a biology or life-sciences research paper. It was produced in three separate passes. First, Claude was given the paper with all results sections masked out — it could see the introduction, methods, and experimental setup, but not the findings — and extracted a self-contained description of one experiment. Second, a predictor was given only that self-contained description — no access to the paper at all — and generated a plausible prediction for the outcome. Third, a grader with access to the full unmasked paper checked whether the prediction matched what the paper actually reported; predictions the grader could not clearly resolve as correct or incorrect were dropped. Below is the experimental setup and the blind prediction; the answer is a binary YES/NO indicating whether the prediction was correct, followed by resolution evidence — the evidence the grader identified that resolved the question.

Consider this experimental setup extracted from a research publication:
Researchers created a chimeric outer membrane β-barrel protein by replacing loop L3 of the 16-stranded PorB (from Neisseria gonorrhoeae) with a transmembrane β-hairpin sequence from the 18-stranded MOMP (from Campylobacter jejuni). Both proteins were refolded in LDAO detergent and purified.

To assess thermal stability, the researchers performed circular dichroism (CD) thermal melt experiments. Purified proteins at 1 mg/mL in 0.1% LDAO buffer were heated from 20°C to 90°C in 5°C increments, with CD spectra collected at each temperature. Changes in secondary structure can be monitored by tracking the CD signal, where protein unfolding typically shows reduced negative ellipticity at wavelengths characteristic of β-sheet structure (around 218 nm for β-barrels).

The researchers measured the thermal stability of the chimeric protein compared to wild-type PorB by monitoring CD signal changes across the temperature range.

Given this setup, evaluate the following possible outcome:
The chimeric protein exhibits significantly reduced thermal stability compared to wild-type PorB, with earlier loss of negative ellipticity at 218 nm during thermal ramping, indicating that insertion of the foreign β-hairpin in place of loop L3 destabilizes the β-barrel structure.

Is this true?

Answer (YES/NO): NO